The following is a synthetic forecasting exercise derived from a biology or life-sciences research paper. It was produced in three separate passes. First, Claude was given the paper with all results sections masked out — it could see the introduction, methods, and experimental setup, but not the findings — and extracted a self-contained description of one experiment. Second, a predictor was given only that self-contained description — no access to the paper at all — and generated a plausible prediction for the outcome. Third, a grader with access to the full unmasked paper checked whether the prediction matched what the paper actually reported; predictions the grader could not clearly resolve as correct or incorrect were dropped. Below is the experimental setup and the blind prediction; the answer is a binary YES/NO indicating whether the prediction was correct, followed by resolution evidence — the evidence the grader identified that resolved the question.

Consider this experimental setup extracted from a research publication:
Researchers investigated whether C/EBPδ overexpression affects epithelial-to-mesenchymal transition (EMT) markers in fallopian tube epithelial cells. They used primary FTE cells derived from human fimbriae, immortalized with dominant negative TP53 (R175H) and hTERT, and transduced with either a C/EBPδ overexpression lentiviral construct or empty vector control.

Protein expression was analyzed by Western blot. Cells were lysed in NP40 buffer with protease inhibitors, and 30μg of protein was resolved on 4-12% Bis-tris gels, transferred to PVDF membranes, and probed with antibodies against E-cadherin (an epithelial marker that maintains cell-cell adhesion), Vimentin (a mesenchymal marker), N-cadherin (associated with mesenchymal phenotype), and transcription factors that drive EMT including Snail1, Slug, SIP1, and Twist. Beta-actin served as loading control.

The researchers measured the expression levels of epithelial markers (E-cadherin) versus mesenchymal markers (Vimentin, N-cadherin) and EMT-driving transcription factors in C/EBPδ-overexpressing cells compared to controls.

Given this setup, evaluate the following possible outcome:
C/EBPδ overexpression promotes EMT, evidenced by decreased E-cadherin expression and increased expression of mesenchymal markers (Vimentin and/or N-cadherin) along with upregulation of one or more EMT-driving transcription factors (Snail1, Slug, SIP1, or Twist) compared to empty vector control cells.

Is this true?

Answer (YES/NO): NO